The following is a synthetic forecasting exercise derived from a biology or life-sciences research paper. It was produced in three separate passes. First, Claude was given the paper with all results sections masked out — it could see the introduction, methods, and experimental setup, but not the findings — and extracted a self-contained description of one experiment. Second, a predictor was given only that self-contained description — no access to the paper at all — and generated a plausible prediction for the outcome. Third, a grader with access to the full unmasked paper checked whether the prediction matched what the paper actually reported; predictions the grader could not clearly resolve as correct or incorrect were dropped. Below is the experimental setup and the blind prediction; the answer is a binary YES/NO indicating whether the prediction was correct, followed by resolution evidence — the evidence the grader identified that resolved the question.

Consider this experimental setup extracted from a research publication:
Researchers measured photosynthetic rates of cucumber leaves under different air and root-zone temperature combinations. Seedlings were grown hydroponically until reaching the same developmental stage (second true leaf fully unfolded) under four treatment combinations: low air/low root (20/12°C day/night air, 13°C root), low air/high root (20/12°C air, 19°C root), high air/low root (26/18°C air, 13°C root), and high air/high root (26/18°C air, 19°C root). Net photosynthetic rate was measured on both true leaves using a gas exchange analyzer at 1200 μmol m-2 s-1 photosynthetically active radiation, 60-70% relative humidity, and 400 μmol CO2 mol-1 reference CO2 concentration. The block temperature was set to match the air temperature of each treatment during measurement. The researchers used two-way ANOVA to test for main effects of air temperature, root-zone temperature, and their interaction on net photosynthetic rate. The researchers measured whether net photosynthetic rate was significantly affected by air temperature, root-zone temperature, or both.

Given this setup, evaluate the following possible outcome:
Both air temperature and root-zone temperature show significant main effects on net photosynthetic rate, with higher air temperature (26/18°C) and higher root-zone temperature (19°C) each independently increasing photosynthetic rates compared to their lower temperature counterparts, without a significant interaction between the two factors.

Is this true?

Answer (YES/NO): NO